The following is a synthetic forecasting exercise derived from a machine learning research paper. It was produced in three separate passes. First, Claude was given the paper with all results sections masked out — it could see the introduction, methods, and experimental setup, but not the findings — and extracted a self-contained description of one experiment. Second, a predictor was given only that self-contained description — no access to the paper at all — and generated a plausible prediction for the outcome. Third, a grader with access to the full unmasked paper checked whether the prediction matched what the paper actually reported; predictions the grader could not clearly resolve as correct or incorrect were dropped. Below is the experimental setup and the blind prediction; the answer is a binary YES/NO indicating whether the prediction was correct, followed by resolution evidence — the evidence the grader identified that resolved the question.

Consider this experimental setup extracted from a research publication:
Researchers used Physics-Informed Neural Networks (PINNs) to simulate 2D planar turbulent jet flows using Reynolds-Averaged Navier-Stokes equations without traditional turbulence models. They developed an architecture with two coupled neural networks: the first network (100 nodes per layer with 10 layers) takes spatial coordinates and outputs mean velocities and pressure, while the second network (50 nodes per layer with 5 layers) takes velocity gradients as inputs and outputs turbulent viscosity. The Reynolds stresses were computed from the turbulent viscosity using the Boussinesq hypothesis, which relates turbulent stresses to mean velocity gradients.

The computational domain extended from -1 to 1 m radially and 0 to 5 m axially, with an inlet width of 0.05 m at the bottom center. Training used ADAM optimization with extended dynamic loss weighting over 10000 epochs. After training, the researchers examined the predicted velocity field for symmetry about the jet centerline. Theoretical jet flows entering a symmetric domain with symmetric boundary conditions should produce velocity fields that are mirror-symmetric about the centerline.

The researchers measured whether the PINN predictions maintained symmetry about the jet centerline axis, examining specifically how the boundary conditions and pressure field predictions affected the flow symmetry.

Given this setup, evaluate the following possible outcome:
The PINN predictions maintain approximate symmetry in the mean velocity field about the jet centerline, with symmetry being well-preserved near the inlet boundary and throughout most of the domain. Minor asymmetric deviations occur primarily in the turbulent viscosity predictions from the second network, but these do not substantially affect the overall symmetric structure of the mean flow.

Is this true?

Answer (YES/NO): NO